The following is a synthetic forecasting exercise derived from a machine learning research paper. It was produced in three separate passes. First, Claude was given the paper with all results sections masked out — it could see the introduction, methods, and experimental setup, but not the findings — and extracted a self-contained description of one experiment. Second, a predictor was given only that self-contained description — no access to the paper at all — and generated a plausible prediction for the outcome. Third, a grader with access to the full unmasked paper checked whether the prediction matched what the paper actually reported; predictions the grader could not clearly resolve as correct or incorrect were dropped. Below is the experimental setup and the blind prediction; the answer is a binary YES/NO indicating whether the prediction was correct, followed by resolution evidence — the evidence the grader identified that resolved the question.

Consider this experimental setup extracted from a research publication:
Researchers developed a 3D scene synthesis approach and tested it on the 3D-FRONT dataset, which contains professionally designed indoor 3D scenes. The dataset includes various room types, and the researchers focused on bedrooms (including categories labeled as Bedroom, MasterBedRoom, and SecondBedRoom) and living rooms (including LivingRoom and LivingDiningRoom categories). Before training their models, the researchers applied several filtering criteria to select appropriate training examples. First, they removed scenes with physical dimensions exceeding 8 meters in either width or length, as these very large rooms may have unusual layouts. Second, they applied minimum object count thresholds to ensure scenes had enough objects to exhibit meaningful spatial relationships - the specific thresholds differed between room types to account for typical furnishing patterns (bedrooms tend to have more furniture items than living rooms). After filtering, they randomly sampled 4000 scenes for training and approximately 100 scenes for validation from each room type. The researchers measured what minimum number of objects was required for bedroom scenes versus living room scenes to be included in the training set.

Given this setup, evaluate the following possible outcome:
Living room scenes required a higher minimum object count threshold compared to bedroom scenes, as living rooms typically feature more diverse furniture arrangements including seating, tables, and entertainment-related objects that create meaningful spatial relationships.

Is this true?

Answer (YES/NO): NO